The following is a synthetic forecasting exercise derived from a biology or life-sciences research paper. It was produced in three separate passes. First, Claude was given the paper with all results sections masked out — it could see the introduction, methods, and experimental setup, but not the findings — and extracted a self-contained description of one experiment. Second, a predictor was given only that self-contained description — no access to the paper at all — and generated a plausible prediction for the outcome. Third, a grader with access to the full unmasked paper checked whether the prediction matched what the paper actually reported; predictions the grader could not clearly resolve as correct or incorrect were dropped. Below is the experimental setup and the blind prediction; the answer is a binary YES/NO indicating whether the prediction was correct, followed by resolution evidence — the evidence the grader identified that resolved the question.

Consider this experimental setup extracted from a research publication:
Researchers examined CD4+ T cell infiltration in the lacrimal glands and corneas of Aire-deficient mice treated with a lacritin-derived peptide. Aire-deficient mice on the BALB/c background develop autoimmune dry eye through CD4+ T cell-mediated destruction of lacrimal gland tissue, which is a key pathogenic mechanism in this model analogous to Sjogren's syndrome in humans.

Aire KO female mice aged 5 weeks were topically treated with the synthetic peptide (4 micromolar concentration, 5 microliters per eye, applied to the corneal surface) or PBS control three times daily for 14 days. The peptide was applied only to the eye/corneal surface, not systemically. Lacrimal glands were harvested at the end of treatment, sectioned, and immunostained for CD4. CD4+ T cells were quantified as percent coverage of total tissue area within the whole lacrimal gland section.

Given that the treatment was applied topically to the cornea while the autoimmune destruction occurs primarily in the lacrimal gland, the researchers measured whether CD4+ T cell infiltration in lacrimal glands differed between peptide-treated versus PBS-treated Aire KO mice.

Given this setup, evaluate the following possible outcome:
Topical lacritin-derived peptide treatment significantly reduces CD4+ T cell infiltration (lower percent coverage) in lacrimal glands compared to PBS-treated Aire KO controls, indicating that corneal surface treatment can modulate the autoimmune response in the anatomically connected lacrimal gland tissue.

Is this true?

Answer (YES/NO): NO